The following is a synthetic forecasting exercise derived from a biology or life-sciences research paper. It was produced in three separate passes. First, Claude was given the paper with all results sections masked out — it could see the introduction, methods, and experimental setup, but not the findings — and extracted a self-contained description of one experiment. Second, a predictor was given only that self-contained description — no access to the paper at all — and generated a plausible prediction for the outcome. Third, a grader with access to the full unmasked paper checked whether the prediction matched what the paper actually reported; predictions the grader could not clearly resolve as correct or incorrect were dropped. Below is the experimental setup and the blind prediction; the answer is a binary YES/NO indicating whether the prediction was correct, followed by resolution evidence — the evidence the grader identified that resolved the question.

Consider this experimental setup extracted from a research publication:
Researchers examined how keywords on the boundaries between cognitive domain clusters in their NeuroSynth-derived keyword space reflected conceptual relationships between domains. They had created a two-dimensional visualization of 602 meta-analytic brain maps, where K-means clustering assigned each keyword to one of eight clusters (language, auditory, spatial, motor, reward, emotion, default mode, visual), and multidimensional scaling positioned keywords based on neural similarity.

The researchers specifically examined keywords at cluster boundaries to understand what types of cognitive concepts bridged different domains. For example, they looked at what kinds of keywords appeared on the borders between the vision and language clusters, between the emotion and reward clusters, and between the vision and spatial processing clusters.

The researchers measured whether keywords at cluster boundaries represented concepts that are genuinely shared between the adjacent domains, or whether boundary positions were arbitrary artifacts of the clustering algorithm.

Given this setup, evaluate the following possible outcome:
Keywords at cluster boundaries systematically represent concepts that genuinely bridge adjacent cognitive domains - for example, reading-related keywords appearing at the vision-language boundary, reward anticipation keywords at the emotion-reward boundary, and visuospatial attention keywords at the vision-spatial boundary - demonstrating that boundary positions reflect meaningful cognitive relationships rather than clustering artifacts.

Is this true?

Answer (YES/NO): YES